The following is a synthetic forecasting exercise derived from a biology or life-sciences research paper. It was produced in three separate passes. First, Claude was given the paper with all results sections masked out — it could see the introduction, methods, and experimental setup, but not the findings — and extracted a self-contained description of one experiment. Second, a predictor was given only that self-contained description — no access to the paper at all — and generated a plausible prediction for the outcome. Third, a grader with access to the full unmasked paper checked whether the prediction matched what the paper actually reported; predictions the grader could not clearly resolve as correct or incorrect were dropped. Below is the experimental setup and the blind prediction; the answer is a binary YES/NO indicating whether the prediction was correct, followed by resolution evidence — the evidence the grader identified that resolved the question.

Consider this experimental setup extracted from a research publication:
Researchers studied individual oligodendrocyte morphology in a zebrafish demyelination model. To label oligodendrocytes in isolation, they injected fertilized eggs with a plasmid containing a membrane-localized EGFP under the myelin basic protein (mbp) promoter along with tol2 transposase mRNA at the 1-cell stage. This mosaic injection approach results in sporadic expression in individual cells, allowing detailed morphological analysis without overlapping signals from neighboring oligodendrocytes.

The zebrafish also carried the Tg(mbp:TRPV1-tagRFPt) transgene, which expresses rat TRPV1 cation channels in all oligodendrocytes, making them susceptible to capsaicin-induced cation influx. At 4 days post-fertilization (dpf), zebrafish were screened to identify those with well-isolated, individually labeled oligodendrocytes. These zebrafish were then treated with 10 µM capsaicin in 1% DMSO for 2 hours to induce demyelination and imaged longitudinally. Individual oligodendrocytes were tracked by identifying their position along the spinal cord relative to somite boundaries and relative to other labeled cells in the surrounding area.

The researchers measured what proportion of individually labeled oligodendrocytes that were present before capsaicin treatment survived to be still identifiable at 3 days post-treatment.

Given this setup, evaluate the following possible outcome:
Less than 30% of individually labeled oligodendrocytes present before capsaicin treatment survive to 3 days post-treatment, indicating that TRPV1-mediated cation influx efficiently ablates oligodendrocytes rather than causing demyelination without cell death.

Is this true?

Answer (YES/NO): NO